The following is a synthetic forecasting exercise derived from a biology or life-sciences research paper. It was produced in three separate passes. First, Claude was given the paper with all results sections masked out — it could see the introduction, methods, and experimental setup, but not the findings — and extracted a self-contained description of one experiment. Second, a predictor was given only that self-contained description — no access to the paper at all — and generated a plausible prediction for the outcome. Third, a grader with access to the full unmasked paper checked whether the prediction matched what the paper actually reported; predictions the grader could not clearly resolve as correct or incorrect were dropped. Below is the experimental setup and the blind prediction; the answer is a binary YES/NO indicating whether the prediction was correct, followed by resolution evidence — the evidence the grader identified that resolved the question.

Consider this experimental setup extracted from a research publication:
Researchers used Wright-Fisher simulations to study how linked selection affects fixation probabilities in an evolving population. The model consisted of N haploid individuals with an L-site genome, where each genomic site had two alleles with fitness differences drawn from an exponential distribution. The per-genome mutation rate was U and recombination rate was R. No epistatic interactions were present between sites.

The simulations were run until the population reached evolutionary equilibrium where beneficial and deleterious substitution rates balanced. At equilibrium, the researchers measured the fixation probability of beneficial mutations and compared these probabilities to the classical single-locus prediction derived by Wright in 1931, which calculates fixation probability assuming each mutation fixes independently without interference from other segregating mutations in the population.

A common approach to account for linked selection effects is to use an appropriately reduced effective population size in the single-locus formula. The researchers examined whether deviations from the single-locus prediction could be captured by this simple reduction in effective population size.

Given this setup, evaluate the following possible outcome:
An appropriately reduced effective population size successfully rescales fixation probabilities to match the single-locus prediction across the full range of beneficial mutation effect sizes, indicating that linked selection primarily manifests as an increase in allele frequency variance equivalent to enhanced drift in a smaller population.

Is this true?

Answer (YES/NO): NO